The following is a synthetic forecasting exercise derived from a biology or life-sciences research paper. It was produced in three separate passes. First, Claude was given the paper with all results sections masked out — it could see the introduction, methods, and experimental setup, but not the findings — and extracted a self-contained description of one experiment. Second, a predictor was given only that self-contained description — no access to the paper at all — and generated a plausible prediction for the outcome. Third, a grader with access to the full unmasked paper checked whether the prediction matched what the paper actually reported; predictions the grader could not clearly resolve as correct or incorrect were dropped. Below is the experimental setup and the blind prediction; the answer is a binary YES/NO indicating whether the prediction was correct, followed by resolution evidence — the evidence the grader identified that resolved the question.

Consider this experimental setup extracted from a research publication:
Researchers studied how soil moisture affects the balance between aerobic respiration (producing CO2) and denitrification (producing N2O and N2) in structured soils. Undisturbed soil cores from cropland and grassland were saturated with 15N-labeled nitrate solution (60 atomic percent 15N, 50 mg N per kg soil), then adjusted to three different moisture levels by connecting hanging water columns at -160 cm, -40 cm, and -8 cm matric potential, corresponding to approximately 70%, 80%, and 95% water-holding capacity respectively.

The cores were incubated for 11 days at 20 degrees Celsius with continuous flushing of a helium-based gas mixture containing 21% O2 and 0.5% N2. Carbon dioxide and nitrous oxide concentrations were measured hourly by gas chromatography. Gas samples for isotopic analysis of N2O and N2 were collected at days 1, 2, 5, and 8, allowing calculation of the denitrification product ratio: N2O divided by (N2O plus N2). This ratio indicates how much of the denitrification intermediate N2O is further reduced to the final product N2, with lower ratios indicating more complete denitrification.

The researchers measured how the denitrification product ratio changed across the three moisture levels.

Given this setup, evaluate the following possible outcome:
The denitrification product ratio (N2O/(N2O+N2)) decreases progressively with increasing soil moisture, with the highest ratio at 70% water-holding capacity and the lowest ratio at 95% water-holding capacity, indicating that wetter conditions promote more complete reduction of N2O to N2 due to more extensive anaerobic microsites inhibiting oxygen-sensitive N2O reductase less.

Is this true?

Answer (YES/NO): NO